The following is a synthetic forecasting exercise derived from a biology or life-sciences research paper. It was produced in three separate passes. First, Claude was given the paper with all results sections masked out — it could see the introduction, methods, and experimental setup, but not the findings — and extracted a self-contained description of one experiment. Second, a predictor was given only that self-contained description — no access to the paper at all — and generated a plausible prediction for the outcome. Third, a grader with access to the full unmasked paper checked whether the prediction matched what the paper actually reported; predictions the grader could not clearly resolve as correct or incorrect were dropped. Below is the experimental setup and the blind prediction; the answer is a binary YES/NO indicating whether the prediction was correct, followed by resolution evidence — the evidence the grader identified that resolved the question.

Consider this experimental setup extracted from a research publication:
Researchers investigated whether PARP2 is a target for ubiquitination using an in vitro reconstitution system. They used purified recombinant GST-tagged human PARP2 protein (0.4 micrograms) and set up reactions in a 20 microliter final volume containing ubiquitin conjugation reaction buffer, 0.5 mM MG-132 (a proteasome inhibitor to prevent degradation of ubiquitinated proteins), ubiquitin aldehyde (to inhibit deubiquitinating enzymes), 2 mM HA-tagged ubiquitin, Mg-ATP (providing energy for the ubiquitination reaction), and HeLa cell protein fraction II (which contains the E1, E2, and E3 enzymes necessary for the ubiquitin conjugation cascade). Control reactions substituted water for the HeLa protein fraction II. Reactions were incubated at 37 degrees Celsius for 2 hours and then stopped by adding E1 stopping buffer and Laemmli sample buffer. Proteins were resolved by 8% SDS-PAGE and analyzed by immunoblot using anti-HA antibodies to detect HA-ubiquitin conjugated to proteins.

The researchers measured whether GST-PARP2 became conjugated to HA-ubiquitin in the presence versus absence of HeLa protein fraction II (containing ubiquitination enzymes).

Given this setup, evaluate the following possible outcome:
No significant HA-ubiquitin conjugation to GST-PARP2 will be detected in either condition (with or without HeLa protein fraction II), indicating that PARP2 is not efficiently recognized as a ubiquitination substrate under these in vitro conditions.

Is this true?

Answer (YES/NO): NO